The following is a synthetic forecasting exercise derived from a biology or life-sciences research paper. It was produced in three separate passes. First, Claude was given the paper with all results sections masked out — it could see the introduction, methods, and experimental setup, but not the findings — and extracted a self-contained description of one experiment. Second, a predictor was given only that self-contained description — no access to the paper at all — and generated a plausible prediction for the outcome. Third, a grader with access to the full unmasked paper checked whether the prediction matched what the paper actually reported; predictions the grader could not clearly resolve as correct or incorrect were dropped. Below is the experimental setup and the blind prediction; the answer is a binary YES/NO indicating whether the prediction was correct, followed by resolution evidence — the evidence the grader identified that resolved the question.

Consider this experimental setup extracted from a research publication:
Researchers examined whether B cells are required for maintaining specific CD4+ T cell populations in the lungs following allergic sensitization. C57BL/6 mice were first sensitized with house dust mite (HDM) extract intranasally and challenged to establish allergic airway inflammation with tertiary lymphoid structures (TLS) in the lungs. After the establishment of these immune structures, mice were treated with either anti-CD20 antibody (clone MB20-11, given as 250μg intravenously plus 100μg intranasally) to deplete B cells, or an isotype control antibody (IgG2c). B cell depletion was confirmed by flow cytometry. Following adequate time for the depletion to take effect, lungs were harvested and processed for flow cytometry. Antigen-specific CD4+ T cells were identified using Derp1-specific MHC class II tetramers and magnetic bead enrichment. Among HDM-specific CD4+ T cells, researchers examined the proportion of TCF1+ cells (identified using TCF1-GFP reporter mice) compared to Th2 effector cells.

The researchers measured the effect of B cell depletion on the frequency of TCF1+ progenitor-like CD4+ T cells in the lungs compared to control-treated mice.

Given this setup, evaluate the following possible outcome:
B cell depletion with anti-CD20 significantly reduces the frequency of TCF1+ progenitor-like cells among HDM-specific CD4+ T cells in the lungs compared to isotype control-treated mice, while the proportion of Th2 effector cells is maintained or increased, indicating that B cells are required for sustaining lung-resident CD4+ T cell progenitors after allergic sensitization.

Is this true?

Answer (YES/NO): YES